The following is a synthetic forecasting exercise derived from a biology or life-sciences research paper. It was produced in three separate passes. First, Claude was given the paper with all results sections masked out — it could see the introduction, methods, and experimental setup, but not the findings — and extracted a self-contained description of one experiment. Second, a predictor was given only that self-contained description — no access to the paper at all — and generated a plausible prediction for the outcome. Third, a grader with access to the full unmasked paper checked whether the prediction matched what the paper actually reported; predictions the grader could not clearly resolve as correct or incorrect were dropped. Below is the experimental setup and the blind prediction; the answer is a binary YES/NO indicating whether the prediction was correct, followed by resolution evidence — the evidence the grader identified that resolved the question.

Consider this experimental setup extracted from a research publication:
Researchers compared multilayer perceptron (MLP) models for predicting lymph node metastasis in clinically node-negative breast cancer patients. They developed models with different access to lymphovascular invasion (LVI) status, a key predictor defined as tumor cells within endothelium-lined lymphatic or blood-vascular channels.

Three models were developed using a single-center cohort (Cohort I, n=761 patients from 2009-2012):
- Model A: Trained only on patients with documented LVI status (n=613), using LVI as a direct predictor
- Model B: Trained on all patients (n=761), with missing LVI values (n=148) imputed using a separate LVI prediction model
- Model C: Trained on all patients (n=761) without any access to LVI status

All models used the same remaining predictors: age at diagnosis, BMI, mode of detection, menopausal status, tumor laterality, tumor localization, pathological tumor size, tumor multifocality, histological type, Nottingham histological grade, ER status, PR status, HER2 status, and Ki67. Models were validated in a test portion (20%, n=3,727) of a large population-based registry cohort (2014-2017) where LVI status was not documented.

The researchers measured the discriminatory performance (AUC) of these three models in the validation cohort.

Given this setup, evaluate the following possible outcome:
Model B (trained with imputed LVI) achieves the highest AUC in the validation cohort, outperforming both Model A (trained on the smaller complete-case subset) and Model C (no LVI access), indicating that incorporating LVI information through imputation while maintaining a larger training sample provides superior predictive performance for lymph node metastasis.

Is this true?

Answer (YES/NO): NO